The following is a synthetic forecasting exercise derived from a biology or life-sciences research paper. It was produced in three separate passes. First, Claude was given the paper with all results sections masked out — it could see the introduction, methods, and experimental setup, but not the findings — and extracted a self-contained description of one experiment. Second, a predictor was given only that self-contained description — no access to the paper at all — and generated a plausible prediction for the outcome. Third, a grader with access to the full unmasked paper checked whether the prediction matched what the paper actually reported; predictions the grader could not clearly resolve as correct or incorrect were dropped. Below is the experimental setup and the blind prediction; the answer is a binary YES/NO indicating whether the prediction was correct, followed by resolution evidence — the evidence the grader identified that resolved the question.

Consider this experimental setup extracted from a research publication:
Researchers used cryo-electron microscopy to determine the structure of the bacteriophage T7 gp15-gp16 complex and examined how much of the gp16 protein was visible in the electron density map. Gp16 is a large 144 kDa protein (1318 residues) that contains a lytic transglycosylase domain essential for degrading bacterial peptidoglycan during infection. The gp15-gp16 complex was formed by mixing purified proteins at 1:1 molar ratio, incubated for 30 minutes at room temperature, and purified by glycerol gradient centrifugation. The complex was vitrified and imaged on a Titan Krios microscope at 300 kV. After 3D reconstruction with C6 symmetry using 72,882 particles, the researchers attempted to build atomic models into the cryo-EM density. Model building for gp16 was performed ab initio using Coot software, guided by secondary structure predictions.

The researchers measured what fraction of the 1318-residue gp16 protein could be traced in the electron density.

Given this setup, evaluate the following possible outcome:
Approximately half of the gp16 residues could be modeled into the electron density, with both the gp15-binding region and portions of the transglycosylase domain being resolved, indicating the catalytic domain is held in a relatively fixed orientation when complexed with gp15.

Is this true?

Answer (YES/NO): NO